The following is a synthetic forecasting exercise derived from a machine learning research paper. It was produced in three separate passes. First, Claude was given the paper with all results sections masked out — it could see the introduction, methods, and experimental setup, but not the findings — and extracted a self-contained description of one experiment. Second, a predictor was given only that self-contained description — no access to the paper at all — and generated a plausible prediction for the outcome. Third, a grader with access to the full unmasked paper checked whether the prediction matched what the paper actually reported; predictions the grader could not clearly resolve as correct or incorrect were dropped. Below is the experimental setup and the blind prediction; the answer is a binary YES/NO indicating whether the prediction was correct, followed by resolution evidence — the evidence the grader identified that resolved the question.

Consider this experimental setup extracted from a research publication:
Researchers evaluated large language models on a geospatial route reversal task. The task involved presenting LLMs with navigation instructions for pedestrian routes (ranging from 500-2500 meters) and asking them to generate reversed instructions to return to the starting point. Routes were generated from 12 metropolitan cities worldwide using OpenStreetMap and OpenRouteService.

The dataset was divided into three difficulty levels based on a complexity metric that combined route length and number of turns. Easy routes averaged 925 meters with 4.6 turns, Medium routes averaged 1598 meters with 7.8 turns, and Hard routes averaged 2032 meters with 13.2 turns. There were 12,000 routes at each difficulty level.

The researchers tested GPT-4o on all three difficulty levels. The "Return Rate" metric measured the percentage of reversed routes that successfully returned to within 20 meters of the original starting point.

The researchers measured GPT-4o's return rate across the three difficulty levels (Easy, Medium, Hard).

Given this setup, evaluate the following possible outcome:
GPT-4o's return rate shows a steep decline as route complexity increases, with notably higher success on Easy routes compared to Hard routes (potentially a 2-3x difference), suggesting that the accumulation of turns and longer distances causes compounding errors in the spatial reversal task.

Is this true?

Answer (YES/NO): NO